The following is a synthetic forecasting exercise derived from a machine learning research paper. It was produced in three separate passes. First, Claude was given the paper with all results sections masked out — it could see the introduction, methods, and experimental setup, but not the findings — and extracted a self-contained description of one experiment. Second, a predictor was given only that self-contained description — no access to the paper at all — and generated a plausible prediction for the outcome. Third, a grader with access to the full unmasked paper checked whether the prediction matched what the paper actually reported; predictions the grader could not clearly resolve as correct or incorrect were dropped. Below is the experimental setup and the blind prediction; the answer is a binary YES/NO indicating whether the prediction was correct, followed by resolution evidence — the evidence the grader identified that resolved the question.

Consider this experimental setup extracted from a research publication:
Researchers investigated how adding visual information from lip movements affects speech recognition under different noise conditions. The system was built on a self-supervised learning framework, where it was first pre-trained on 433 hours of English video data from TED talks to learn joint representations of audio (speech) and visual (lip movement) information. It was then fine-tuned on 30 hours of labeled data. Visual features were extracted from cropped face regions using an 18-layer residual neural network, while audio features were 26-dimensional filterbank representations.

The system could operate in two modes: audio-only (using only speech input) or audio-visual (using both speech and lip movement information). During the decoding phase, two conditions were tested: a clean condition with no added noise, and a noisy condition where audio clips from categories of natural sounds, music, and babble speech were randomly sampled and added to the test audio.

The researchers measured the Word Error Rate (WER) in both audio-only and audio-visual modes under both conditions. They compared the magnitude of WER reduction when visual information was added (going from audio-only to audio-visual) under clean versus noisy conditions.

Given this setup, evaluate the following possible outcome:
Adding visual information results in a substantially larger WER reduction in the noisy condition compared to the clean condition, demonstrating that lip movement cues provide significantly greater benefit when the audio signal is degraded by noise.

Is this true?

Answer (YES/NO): YES